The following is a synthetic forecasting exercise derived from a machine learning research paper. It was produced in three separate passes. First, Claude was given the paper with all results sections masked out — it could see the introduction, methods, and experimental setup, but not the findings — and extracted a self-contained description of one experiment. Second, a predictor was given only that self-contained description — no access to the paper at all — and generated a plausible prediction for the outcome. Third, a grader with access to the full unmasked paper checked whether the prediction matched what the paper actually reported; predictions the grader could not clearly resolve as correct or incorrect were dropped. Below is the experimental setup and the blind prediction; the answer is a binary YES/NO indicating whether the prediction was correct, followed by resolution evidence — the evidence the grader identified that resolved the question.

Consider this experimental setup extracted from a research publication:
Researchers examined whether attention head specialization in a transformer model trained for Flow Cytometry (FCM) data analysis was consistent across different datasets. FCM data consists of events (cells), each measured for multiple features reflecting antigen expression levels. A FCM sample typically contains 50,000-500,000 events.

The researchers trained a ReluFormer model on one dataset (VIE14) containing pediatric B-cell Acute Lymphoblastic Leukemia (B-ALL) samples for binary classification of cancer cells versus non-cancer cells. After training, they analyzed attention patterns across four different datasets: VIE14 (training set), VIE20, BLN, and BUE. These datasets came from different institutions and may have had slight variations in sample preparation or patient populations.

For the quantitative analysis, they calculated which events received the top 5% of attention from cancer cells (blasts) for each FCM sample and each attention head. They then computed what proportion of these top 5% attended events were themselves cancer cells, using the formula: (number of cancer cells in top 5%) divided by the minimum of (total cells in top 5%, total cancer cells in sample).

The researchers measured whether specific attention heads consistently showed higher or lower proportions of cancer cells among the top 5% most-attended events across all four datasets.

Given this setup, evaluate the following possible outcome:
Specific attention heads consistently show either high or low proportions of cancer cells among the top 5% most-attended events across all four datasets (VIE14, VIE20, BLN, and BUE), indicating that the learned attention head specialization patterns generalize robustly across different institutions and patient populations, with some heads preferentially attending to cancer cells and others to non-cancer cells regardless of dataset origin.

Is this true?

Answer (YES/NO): YES